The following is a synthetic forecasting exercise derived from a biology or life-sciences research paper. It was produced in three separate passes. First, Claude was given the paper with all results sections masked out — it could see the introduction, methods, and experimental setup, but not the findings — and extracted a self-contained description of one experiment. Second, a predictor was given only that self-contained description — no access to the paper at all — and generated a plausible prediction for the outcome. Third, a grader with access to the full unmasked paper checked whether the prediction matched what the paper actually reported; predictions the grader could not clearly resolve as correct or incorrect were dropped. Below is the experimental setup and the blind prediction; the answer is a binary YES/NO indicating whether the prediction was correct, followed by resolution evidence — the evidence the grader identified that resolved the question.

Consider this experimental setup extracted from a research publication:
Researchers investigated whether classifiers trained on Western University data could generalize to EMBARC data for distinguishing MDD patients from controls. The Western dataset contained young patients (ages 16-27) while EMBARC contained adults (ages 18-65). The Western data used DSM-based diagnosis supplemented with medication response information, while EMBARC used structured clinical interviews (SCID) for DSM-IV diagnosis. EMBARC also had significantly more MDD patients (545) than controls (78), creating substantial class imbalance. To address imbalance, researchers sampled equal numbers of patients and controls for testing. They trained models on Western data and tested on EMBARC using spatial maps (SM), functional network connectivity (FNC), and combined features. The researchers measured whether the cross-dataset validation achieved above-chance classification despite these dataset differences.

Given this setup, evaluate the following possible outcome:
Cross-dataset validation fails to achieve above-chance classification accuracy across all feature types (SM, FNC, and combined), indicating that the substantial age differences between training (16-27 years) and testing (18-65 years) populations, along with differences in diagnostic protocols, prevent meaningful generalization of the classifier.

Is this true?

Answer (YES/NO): NO